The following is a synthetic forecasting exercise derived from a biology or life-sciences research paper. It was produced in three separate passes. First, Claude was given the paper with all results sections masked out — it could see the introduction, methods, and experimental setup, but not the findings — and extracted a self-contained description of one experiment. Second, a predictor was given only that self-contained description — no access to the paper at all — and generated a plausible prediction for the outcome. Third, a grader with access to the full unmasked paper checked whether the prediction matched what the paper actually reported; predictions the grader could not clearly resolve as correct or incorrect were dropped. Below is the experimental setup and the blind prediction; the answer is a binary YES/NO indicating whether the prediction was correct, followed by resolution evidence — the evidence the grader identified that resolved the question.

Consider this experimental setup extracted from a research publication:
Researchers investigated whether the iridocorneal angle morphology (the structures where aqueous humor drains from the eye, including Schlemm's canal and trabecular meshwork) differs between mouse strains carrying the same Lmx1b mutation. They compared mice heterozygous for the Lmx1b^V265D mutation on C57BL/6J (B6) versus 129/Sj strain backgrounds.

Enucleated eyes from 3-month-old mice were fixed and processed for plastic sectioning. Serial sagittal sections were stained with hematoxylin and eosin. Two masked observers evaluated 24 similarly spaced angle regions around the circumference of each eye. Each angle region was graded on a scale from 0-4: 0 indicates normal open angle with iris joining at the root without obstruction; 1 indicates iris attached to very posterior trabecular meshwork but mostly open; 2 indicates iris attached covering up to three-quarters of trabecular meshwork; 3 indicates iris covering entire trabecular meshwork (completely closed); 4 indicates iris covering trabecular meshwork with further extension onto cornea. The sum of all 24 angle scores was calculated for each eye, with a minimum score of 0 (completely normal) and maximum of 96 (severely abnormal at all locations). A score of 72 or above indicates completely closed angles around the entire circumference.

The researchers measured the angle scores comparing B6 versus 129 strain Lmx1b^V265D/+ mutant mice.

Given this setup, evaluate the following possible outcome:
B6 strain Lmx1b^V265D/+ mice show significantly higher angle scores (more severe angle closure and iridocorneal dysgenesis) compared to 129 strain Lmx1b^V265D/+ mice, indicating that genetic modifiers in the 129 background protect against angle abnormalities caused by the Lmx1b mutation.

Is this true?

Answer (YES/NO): YES